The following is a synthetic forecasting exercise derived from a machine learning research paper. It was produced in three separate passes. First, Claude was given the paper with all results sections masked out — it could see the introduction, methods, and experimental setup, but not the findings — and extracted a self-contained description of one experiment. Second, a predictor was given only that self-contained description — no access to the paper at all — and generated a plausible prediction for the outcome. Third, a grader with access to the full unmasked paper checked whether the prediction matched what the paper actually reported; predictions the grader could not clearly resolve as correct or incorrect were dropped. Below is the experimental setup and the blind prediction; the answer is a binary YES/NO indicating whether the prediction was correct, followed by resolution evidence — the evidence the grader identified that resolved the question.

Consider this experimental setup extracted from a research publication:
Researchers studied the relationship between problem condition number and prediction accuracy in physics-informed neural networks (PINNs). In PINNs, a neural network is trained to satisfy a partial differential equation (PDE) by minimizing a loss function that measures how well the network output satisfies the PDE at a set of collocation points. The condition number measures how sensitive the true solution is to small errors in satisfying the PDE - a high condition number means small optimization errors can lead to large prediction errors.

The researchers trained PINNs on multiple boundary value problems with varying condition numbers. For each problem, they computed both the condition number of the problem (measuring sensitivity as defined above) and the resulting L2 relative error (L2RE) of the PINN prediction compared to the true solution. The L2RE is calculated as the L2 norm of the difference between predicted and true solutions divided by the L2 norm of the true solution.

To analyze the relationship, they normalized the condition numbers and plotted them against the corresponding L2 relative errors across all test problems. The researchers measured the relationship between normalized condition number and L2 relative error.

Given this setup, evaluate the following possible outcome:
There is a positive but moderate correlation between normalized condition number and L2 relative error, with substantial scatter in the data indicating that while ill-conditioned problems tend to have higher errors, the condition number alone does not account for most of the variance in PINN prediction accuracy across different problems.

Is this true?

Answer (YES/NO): NO